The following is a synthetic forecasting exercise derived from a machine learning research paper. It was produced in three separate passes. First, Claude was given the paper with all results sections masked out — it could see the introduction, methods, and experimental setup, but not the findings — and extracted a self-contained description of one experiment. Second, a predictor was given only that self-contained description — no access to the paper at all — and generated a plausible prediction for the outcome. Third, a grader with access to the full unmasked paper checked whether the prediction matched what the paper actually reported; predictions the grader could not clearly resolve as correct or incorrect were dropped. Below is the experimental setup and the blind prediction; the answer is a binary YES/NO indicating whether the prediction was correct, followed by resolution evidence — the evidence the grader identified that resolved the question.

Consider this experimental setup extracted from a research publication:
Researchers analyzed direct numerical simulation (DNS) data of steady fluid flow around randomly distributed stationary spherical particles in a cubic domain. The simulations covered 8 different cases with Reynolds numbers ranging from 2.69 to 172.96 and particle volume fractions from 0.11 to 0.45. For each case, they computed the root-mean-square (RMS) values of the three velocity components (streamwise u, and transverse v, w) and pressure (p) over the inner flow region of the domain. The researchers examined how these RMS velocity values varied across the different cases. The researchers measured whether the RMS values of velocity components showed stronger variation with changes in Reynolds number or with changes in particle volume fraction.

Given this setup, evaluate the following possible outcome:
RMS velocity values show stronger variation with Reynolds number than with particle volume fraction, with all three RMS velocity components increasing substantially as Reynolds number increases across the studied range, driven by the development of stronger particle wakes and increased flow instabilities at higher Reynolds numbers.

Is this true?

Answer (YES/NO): NO